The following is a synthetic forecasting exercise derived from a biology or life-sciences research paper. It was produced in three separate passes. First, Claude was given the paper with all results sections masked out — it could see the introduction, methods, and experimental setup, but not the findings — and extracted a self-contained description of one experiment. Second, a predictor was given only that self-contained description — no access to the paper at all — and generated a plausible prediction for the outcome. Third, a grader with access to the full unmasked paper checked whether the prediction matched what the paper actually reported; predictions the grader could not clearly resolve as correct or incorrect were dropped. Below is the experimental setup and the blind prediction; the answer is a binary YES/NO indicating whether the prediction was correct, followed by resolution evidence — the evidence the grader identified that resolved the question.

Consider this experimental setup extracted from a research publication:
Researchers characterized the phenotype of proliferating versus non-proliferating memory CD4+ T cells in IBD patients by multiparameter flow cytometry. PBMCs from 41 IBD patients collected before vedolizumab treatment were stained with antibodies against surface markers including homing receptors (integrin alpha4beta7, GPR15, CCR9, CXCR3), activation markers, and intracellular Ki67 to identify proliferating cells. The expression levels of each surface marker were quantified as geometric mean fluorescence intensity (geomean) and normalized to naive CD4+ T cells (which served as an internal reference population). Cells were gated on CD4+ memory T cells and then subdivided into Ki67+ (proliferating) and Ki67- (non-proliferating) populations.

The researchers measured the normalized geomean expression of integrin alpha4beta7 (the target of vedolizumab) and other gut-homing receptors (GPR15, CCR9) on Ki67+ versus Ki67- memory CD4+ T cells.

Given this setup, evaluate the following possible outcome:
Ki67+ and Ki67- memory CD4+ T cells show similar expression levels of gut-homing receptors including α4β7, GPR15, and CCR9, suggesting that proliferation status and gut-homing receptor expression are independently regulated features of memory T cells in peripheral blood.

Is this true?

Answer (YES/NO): NO